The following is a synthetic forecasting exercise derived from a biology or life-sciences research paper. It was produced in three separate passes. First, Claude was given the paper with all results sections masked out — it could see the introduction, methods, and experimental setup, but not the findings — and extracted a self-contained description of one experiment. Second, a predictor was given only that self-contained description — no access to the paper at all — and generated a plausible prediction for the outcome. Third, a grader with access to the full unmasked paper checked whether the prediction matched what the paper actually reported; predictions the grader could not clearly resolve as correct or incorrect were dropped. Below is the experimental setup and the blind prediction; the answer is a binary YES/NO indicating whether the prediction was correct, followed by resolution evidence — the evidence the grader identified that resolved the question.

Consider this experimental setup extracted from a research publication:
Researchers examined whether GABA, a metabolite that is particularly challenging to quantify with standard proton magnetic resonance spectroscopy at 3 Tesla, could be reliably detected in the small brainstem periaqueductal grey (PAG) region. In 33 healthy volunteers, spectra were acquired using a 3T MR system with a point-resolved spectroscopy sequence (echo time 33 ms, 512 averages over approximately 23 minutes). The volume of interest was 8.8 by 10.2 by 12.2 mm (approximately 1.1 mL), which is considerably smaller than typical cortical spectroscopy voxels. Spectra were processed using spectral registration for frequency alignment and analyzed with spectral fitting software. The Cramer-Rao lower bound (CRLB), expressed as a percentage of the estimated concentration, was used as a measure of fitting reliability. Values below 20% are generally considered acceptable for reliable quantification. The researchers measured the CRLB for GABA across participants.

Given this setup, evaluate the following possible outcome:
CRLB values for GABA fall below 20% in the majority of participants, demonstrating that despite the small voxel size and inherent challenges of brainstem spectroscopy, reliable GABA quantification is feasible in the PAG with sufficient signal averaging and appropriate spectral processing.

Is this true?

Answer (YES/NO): NO